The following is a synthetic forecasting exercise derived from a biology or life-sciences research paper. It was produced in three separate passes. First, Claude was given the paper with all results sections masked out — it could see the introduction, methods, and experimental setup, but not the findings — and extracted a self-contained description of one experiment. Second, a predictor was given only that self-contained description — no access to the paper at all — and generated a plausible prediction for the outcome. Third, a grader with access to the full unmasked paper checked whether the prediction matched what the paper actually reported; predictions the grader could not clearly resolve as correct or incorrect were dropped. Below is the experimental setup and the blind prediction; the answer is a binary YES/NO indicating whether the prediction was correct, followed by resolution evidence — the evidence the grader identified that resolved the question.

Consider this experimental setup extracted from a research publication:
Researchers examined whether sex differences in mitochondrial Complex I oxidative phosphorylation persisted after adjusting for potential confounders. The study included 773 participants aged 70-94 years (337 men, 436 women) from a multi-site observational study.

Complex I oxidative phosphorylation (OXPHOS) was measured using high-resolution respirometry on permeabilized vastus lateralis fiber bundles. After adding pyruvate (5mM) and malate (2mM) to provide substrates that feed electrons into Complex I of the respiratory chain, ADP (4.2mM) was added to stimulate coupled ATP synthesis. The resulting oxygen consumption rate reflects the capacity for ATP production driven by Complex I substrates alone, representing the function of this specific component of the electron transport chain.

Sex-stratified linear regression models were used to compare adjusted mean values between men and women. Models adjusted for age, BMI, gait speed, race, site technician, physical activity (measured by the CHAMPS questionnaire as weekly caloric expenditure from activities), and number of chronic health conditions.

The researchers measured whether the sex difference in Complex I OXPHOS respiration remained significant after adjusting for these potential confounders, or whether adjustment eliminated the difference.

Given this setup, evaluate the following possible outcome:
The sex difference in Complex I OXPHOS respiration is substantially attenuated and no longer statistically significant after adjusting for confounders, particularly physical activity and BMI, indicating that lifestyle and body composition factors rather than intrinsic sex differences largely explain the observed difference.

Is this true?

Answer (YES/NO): NO